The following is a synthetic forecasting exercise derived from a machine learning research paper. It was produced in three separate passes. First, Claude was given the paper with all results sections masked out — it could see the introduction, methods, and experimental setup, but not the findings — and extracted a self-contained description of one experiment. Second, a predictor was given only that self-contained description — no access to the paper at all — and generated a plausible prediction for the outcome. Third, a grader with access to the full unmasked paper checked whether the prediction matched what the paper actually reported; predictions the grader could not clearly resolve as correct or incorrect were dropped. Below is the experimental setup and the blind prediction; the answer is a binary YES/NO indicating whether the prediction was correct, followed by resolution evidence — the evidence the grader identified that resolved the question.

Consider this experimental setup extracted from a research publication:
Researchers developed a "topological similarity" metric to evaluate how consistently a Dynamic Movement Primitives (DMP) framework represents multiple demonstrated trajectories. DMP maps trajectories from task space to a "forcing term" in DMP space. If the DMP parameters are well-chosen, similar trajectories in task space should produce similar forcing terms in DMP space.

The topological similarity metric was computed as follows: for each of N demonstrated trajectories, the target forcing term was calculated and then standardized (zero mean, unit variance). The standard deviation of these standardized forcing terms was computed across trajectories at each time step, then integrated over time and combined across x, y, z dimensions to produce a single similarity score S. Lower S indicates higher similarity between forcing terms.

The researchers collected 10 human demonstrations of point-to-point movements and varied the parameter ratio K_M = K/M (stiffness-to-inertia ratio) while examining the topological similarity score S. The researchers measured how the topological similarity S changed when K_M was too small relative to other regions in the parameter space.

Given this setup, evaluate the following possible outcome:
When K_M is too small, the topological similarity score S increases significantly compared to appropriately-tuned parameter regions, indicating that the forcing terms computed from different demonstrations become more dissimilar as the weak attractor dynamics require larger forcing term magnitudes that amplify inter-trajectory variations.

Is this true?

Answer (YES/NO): YES